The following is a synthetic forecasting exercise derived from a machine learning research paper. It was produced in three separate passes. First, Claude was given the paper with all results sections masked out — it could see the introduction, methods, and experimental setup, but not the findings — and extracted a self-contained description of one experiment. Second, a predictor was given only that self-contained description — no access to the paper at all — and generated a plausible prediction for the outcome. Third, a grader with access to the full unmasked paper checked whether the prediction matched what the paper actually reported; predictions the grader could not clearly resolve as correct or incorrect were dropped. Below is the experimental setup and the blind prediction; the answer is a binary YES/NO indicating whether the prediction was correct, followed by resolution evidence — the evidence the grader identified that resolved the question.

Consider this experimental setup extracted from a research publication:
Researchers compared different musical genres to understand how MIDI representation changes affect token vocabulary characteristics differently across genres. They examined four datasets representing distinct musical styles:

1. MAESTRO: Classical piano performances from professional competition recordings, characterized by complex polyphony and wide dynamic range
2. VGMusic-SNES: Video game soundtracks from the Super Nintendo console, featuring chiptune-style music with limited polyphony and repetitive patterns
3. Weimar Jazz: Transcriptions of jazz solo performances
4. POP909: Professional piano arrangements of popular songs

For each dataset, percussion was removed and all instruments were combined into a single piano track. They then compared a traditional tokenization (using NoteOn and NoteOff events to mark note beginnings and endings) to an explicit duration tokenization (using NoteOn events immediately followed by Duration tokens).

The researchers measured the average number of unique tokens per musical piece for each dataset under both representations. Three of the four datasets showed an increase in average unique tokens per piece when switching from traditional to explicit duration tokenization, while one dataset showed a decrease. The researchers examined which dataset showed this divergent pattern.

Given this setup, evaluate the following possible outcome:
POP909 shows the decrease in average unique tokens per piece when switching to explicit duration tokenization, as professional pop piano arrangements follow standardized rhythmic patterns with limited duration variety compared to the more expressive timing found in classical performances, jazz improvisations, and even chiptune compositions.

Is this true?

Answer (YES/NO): NO